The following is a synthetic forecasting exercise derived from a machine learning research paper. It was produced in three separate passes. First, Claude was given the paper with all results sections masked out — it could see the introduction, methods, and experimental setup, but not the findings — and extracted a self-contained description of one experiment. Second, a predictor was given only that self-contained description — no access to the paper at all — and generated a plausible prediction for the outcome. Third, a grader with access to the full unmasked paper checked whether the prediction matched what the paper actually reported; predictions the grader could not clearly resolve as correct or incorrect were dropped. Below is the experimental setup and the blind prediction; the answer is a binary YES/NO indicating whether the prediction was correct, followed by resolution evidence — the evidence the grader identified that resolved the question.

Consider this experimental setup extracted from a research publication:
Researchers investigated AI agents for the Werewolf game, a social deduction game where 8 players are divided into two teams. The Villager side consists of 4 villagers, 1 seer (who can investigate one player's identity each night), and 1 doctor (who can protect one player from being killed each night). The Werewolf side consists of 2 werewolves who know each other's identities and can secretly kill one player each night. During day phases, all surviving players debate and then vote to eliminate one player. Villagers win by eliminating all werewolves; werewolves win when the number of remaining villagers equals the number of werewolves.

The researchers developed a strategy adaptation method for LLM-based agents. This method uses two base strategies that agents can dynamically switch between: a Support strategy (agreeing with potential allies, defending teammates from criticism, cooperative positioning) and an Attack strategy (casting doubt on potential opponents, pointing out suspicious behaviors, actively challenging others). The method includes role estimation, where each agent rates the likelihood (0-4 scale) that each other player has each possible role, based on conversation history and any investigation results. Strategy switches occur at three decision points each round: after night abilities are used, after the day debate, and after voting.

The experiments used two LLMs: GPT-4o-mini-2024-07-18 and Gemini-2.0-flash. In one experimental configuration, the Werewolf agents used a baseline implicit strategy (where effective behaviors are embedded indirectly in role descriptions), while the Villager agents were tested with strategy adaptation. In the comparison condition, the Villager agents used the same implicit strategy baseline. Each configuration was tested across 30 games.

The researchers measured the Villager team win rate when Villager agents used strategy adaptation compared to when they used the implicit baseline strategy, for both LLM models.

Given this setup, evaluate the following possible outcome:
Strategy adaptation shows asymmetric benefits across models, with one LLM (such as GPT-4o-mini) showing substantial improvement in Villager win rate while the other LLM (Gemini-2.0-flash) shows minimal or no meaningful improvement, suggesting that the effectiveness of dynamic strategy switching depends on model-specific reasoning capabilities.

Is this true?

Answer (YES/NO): NO